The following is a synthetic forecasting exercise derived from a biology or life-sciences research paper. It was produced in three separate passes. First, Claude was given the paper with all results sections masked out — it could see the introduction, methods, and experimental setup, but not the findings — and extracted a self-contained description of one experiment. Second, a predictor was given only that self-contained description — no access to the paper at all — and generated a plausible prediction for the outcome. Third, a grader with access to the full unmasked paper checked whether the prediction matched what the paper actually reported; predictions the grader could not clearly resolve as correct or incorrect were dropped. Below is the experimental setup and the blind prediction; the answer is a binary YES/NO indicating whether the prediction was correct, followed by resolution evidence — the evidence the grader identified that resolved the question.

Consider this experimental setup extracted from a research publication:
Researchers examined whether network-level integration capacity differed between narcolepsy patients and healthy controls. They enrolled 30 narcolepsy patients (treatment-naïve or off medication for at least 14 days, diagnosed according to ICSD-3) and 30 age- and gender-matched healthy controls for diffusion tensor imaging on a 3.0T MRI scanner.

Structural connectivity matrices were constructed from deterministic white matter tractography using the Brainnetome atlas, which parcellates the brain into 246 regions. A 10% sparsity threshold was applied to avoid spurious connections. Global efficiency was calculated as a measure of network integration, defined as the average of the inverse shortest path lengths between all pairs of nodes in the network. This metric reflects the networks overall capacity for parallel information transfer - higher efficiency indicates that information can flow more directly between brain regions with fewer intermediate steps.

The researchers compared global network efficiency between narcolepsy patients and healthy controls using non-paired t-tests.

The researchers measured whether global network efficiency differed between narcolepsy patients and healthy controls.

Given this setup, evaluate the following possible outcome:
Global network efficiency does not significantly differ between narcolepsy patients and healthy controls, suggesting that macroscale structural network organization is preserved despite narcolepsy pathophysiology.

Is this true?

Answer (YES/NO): NO